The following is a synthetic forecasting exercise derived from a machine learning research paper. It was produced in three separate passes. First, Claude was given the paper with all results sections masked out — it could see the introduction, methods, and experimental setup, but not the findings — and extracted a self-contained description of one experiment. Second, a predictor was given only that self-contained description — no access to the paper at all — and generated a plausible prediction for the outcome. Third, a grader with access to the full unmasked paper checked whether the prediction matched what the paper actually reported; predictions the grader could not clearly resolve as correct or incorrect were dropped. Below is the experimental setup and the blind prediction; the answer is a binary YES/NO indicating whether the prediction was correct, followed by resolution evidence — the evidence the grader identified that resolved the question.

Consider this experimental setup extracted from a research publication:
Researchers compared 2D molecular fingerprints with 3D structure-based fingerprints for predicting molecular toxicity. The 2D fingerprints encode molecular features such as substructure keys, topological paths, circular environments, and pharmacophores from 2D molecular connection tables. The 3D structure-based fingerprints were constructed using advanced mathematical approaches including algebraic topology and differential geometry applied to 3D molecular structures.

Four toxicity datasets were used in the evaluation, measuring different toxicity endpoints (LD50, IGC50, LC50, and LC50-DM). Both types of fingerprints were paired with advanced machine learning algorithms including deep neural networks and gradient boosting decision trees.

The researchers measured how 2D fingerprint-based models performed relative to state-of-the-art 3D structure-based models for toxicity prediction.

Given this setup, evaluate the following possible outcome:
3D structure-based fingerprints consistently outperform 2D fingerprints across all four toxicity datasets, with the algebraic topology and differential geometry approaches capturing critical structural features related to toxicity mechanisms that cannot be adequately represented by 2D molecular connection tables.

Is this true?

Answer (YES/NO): NO